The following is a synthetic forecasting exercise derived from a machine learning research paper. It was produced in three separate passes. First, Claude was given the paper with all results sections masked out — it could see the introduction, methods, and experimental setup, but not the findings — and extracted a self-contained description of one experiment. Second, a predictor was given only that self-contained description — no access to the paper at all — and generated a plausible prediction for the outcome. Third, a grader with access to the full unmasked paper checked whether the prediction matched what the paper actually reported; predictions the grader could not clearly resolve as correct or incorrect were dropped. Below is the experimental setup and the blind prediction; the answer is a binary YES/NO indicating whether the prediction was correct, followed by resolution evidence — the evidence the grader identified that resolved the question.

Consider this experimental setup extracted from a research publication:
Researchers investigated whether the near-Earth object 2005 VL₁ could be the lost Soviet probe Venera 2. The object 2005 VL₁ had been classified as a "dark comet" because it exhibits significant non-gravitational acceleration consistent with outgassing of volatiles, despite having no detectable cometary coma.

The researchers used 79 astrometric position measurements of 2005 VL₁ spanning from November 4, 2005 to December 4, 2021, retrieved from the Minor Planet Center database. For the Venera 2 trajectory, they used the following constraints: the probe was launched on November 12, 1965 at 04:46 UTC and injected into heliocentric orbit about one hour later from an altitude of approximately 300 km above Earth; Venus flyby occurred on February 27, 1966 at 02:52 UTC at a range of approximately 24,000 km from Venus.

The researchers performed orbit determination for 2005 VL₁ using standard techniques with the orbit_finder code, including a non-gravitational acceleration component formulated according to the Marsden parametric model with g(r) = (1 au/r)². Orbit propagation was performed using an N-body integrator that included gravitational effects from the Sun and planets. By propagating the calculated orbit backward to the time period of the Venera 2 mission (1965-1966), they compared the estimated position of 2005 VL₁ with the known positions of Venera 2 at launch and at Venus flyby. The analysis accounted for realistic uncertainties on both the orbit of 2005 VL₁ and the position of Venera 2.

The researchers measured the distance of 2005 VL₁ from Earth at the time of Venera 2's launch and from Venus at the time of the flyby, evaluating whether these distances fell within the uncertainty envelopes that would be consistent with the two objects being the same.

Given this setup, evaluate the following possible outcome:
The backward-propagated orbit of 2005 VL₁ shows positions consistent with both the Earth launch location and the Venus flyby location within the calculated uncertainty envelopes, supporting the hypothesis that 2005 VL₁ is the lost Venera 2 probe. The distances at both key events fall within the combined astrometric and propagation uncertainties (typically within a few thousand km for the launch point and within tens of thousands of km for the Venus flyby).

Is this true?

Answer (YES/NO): NO